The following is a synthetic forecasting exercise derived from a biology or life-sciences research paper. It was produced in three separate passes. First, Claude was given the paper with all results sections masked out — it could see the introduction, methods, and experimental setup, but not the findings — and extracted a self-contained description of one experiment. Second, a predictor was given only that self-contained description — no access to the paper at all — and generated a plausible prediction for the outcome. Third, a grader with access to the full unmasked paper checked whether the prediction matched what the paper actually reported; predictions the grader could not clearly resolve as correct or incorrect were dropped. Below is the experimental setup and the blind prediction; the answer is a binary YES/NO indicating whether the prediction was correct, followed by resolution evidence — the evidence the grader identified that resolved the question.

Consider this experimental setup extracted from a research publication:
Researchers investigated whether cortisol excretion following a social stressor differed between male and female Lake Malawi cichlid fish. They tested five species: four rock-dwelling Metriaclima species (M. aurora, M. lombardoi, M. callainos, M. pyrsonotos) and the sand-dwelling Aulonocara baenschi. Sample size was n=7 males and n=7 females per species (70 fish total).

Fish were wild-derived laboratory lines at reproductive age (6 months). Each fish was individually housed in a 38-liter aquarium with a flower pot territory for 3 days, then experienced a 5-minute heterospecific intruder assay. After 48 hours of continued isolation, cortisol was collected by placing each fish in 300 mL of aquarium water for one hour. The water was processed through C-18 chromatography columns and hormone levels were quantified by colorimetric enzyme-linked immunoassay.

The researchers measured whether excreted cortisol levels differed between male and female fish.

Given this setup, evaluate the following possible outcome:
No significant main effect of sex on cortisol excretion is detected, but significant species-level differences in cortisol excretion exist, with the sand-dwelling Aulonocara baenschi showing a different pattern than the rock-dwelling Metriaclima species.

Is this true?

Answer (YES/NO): YES